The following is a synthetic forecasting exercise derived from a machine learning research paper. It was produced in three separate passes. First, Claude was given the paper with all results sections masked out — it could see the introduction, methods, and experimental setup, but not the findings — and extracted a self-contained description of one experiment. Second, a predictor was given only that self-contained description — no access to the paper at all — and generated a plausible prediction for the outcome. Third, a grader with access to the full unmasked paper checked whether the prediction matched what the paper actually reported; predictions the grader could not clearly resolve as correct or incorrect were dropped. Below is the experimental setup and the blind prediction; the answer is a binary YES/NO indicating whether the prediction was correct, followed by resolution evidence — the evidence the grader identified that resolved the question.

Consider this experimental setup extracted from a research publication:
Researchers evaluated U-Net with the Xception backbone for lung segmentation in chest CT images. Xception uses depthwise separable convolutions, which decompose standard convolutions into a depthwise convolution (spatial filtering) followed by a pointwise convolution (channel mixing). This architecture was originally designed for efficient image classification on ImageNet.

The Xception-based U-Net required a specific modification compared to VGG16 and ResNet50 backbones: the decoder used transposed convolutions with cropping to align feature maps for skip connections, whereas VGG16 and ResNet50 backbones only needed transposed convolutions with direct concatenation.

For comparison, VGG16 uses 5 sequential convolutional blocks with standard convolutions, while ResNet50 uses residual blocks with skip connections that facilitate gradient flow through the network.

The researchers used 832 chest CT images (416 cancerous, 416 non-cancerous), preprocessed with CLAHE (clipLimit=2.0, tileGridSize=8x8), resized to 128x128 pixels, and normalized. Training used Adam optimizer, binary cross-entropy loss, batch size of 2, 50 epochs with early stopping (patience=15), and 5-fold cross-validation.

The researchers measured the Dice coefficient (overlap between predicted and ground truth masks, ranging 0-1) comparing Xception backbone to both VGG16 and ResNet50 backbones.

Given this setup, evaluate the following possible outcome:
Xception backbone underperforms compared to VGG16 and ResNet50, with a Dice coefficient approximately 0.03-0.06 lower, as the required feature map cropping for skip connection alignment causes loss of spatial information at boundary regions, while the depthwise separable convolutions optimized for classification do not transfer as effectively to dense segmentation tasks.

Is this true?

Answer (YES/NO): NO